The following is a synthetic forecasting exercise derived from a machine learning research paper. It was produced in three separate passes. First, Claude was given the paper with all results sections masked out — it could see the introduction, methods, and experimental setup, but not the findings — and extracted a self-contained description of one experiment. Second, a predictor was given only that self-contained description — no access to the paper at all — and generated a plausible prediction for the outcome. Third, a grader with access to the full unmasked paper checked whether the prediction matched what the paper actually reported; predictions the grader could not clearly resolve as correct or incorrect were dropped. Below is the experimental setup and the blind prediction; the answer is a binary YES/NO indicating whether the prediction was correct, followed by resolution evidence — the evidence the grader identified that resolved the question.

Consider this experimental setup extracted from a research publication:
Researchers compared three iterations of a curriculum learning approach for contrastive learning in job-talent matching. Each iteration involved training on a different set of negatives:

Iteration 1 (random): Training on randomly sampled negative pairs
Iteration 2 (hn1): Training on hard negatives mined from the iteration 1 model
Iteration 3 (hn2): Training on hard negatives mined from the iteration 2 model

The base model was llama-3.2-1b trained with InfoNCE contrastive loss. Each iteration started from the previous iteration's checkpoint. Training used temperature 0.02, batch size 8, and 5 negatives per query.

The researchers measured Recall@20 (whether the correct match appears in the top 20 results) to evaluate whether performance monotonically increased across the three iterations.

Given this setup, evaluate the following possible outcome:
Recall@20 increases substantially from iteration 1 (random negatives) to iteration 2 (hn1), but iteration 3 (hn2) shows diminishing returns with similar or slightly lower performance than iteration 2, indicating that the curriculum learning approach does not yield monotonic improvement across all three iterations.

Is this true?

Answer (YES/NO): YES